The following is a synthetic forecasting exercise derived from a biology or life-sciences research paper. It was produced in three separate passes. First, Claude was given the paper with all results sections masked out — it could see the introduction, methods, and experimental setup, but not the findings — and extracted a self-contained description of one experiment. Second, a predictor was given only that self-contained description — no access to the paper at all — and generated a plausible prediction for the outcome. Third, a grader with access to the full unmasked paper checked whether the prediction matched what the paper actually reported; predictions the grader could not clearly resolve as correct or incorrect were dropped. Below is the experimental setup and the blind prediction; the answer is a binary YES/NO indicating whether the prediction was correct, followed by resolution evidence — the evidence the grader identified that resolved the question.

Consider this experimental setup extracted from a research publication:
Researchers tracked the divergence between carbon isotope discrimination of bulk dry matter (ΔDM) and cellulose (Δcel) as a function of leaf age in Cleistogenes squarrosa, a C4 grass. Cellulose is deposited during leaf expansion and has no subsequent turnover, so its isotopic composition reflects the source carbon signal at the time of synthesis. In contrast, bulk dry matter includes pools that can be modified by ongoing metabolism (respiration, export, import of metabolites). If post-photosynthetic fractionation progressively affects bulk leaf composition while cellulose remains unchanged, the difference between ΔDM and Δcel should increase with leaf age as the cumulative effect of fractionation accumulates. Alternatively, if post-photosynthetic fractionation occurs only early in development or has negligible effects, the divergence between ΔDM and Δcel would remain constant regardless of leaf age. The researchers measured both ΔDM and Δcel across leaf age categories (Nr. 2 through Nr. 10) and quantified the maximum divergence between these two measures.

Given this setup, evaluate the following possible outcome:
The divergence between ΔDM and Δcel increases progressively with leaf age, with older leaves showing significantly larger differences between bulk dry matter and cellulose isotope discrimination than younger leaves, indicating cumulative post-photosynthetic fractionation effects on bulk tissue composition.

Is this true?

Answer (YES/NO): YES